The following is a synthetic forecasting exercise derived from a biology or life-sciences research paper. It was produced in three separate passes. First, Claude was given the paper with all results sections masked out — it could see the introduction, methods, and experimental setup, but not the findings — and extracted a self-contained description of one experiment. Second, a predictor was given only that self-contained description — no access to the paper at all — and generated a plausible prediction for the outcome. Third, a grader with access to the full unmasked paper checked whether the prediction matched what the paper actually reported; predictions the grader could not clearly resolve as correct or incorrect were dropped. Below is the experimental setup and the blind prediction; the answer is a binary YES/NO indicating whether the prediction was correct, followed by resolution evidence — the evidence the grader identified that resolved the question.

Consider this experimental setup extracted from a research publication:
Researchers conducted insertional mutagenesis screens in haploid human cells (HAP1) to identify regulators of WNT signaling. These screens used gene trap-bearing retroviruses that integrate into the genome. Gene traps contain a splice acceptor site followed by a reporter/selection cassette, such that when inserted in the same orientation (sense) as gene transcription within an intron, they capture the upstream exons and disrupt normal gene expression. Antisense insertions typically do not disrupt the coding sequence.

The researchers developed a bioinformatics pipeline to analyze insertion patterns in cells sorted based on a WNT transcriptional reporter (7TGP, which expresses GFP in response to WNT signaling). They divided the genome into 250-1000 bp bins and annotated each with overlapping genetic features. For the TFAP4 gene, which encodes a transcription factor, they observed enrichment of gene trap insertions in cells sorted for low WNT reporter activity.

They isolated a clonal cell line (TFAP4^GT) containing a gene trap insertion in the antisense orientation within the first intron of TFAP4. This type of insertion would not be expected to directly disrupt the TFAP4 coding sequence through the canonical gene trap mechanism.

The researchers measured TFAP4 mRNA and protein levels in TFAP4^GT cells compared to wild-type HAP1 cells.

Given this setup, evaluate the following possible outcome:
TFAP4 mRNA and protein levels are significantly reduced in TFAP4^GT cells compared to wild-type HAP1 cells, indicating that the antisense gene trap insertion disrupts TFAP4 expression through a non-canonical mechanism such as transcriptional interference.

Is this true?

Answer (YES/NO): YES